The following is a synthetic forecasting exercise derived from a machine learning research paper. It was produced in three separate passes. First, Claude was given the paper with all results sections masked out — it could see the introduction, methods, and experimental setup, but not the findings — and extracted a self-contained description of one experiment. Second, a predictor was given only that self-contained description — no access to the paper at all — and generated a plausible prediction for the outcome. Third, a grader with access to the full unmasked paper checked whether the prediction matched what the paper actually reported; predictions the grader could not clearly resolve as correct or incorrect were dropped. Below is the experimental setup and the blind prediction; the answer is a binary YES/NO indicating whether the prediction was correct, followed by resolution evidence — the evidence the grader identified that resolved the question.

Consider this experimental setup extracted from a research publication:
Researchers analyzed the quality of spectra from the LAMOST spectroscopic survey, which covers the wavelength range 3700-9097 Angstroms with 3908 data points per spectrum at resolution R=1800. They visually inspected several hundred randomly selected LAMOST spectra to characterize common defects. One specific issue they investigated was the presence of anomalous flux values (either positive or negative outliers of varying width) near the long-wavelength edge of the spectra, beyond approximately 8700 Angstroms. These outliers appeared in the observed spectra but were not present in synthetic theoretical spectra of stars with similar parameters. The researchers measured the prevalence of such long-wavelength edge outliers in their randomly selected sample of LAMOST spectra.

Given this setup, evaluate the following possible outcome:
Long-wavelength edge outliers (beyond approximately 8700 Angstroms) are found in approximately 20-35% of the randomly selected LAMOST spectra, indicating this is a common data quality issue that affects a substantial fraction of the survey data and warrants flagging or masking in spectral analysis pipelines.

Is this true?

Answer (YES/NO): YES